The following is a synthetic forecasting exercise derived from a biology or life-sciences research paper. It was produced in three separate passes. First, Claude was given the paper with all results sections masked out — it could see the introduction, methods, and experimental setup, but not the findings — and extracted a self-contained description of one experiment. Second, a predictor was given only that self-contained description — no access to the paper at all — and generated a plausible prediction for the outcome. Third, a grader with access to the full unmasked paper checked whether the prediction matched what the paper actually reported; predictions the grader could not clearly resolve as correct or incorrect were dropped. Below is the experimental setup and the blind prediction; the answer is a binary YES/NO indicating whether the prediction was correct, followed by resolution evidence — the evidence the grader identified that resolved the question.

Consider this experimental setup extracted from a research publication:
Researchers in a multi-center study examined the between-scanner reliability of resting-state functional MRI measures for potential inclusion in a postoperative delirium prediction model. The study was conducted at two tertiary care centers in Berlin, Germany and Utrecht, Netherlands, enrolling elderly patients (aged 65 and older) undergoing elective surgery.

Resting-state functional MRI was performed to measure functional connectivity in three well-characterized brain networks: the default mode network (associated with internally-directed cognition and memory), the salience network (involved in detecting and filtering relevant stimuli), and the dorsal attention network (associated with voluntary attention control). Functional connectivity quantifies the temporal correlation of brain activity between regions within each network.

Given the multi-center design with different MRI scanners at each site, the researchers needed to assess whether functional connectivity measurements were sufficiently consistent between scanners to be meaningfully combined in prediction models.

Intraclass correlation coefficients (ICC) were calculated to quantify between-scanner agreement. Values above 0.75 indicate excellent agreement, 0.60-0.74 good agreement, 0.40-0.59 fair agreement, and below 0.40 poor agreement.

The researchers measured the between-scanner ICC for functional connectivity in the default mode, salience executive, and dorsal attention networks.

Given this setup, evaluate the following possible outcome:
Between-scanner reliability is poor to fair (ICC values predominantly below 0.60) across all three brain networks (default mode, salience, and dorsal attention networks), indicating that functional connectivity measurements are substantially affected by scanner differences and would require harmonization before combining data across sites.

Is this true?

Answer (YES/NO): YES